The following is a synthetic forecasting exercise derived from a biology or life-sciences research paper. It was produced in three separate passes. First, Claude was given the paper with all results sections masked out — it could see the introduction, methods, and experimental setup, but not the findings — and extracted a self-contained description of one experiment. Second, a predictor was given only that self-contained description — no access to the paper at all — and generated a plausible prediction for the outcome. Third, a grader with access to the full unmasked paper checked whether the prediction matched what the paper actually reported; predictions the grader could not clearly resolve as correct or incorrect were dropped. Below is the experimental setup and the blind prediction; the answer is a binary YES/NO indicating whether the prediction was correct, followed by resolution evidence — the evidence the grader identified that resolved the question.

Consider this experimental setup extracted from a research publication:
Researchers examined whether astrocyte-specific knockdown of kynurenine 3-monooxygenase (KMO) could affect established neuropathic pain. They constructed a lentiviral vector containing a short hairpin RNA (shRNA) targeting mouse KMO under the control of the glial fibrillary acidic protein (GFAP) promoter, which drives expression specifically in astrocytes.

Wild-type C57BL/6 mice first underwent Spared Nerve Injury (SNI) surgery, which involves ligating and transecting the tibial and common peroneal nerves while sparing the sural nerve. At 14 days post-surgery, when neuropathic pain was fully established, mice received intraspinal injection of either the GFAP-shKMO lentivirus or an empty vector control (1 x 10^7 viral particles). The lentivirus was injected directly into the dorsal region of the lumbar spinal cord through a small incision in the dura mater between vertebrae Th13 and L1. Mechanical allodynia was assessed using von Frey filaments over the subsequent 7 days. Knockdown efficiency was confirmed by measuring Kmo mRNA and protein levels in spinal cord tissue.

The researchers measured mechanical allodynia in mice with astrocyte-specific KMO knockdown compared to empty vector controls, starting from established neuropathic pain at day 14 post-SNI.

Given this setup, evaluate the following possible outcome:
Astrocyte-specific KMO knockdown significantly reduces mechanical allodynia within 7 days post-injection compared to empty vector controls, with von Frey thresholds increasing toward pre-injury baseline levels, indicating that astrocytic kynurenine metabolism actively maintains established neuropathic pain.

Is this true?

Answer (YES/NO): YES